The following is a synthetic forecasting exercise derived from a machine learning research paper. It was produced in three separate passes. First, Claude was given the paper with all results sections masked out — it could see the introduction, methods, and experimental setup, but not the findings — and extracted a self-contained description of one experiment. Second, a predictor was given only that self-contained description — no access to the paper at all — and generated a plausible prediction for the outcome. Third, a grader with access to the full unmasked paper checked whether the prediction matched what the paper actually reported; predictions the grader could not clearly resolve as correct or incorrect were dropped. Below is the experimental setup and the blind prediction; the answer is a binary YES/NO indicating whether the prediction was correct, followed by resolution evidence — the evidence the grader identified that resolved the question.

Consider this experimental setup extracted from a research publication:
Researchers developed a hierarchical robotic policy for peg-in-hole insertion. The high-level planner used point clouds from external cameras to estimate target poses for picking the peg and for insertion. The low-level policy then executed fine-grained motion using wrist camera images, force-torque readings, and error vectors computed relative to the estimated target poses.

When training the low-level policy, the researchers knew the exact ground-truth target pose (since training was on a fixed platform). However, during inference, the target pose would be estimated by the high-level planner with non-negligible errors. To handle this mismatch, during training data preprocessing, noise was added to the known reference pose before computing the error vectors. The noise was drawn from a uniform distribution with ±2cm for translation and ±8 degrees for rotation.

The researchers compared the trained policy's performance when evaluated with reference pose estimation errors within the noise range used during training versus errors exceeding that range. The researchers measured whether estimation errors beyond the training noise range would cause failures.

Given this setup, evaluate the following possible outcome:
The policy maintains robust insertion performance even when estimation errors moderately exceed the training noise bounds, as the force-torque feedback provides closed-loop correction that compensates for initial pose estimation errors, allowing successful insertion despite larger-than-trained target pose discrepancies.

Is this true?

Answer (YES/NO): NO